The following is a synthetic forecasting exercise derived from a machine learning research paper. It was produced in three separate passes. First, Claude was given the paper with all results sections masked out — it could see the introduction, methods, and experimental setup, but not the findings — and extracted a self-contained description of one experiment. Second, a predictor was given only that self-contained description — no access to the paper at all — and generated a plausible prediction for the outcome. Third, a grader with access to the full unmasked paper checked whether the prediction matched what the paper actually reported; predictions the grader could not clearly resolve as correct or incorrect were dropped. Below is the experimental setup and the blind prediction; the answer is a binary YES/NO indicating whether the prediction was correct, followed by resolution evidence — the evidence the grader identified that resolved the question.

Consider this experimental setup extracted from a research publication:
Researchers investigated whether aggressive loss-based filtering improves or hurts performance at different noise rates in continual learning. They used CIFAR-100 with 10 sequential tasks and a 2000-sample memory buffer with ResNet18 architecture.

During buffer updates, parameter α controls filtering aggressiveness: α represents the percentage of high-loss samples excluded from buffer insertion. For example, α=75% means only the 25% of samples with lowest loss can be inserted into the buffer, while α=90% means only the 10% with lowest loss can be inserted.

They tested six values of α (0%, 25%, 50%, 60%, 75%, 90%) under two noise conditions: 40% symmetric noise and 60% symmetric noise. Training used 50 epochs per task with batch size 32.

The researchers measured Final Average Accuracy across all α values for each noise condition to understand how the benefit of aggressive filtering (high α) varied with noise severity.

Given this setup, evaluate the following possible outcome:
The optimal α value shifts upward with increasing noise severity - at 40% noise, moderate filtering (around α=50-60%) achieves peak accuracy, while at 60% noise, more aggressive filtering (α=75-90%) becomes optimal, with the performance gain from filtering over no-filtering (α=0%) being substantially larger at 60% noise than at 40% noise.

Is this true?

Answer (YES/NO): NO